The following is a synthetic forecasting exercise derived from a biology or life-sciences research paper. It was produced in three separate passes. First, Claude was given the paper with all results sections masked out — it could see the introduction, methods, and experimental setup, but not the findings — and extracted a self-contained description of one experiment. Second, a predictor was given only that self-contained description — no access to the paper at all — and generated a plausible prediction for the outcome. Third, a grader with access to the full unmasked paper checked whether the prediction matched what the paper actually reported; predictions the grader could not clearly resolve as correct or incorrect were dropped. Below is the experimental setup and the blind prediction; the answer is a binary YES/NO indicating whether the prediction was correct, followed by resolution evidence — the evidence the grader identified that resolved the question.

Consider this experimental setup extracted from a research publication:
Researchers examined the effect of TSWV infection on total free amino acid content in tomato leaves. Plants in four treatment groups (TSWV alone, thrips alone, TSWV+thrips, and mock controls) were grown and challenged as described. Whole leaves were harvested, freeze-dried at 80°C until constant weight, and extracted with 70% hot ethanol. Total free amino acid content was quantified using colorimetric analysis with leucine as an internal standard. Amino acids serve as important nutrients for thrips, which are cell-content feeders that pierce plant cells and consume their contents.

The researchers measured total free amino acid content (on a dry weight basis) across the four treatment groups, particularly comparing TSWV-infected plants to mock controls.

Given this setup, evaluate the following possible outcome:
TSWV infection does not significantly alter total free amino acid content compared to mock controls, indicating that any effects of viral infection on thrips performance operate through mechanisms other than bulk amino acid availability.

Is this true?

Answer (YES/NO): NO